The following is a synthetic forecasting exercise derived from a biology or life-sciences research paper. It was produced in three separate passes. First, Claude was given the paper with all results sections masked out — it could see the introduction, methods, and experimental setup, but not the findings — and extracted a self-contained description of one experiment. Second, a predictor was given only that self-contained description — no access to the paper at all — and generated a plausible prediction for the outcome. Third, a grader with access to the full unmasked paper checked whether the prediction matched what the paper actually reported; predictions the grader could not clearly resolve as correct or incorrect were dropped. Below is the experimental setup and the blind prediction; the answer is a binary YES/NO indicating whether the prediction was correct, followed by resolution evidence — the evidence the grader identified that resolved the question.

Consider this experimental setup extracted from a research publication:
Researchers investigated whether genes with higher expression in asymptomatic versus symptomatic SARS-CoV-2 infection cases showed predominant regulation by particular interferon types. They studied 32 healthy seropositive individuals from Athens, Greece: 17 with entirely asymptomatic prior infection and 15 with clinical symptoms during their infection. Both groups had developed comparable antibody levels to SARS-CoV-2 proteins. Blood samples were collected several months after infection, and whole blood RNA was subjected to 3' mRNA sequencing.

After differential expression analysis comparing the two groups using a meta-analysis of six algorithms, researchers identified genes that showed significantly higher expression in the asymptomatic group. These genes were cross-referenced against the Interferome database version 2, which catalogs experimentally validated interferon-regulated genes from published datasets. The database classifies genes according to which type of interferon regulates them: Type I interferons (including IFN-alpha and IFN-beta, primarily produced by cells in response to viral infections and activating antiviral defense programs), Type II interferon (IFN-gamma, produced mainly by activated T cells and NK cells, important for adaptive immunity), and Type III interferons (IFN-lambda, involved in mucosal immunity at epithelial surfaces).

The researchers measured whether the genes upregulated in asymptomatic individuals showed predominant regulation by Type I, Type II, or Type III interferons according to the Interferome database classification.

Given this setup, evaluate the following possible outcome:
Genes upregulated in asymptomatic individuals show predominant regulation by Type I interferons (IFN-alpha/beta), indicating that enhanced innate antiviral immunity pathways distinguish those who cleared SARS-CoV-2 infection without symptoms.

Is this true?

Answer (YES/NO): NO